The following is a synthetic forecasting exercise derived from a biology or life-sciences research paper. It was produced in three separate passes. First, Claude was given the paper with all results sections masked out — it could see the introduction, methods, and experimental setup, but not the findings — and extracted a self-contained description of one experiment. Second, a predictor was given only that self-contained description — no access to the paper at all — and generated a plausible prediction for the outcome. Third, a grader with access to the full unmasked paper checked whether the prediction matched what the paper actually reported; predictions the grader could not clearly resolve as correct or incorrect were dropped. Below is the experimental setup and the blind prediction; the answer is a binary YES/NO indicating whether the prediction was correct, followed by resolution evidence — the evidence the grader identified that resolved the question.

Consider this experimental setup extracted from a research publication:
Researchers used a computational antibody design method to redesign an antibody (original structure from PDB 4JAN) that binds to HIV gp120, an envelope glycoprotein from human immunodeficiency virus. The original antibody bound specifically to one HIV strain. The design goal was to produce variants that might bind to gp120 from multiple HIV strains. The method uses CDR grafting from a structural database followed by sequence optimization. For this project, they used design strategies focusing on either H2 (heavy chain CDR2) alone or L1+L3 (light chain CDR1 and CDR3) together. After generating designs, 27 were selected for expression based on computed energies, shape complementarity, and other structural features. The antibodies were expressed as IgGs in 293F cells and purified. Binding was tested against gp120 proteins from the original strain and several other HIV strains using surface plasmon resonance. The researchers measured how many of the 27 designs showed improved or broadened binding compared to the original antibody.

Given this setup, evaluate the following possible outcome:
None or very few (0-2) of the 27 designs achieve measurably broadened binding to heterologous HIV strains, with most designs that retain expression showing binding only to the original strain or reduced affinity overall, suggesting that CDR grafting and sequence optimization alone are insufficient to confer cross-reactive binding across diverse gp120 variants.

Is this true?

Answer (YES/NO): NO